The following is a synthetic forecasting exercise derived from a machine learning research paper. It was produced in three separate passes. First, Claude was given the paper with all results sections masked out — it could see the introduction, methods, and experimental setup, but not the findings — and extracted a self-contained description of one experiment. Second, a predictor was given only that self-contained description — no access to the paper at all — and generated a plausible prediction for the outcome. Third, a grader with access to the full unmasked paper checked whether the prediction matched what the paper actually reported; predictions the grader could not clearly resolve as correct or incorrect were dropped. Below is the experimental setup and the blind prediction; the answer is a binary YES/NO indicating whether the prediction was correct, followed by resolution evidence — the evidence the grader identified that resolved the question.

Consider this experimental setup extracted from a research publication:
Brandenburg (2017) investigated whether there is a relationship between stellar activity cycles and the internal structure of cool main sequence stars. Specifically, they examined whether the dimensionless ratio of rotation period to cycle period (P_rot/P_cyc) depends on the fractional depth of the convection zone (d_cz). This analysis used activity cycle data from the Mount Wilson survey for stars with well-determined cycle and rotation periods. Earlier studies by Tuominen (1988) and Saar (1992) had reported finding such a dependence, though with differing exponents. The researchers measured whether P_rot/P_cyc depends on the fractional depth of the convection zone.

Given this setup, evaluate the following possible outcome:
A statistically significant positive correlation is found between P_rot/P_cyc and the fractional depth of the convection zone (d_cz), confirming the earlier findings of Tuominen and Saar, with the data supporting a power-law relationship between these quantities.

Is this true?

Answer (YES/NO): NO